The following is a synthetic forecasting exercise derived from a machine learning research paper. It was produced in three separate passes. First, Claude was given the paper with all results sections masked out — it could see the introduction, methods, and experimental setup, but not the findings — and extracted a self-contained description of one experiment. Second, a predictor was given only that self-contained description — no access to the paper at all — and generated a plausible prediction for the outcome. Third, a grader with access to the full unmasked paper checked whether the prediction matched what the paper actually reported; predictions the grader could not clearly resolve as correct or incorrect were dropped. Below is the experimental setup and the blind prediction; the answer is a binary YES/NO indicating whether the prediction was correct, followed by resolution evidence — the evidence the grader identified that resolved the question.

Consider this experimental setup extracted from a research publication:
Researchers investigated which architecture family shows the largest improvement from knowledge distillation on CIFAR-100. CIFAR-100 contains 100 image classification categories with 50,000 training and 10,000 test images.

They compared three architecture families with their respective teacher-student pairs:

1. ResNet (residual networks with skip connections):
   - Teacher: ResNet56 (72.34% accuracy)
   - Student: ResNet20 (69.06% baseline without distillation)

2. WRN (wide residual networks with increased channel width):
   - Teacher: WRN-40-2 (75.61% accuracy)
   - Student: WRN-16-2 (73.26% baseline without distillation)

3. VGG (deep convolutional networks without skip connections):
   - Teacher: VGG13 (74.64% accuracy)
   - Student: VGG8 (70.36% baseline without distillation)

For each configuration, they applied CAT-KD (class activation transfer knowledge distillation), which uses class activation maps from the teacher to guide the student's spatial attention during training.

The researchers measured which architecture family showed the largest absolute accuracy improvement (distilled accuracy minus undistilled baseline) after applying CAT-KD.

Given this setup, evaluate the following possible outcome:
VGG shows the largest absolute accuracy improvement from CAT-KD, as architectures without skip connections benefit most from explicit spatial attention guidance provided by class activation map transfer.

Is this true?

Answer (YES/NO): YES